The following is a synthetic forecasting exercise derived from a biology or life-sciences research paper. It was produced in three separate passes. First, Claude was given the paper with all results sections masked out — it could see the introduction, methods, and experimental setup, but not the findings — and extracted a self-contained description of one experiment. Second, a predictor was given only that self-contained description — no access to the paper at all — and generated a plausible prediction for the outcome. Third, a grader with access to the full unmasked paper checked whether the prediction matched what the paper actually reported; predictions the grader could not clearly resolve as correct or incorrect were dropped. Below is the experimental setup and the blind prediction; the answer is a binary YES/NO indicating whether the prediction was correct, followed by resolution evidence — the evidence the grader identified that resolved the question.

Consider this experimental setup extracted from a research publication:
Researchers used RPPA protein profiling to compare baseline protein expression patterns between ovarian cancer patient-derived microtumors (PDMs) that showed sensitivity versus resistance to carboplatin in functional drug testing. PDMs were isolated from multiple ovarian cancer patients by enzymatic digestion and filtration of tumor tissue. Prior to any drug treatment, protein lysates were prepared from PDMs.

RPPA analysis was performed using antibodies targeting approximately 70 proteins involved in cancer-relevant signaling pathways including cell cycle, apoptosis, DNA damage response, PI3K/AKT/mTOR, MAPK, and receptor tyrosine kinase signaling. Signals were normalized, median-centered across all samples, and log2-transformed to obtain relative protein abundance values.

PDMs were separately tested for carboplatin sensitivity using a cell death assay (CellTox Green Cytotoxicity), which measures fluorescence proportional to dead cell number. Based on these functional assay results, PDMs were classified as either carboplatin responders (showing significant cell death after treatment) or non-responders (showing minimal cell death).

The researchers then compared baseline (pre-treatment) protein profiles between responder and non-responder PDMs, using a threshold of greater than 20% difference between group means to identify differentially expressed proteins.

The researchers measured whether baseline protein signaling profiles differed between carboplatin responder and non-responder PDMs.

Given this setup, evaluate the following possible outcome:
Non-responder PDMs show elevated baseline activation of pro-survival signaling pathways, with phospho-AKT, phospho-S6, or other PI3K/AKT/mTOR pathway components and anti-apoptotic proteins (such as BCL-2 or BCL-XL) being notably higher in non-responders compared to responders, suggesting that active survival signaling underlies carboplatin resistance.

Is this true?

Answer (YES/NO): NO